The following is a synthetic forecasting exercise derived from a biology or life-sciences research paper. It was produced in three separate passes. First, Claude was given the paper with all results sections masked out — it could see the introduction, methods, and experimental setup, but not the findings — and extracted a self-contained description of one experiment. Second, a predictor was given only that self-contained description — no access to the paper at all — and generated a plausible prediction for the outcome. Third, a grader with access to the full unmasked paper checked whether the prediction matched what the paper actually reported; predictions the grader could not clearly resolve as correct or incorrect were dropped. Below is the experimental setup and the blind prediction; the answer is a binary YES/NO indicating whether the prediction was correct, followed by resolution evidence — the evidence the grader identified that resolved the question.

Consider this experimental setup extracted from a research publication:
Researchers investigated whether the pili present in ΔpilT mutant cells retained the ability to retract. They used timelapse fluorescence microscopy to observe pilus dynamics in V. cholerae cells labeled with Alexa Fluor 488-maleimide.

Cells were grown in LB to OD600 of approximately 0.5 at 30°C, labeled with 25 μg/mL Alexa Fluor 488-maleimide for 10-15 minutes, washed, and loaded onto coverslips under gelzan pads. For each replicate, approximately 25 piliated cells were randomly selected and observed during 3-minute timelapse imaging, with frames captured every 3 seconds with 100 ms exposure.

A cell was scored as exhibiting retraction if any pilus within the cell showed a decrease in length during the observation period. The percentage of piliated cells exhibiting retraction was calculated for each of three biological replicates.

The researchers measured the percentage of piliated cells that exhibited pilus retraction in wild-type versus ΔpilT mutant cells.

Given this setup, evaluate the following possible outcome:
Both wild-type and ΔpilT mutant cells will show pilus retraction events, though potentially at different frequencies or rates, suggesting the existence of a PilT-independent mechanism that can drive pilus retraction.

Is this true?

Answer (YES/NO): NO